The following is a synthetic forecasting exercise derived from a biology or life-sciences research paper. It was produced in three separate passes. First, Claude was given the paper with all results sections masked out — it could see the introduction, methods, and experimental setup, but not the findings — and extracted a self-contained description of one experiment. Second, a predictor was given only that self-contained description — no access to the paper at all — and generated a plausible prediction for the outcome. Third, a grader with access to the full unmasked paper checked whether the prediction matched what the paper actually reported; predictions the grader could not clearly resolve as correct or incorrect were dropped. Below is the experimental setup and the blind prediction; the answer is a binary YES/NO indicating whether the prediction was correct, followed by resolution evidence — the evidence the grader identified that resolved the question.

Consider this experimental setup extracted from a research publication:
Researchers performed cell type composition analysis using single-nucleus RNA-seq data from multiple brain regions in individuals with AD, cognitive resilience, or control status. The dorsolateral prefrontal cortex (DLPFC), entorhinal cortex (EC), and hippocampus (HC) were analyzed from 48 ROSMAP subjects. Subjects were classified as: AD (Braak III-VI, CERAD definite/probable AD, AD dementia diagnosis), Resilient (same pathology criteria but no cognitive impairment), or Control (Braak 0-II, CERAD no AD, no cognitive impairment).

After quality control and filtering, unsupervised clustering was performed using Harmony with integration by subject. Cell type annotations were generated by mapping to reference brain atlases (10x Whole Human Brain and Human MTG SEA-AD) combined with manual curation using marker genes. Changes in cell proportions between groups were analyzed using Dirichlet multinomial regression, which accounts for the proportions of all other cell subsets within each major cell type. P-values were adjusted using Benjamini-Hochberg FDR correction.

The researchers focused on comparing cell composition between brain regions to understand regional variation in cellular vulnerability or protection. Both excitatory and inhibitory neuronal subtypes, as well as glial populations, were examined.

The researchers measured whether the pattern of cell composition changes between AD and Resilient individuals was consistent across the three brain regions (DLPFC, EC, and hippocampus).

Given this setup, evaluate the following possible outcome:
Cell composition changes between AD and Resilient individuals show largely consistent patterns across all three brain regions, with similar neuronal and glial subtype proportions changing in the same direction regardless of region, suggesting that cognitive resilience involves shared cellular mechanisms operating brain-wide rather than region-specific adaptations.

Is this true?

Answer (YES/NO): NO